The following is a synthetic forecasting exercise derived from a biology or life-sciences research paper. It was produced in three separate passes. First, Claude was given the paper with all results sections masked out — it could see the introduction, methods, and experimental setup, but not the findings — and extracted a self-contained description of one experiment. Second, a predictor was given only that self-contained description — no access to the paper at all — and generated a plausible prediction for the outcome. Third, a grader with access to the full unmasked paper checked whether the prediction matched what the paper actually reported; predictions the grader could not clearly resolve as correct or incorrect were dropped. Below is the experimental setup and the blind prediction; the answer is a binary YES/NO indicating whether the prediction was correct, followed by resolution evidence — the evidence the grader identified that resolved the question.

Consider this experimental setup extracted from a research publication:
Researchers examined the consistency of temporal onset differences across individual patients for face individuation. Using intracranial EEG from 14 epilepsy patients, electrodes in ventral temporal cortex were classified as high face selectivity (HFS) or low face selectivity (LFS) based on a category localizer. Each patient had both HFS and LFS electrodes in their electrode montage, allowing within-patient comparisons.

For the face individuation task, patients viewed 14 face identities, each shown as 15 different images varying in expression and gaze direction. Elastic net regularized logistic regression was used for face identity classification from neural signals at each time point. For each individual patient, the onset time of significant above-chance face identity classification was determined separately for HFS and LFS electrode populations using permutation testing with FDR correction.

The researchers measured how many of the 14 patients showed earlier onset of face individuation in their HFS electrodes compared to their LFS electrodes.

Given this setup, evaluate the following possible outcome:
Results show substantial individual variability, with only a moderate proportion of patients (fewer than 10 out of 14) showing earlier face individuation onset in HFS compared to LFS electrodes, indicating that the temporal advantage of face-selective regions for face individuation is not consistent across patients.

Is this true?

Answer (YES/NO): NO